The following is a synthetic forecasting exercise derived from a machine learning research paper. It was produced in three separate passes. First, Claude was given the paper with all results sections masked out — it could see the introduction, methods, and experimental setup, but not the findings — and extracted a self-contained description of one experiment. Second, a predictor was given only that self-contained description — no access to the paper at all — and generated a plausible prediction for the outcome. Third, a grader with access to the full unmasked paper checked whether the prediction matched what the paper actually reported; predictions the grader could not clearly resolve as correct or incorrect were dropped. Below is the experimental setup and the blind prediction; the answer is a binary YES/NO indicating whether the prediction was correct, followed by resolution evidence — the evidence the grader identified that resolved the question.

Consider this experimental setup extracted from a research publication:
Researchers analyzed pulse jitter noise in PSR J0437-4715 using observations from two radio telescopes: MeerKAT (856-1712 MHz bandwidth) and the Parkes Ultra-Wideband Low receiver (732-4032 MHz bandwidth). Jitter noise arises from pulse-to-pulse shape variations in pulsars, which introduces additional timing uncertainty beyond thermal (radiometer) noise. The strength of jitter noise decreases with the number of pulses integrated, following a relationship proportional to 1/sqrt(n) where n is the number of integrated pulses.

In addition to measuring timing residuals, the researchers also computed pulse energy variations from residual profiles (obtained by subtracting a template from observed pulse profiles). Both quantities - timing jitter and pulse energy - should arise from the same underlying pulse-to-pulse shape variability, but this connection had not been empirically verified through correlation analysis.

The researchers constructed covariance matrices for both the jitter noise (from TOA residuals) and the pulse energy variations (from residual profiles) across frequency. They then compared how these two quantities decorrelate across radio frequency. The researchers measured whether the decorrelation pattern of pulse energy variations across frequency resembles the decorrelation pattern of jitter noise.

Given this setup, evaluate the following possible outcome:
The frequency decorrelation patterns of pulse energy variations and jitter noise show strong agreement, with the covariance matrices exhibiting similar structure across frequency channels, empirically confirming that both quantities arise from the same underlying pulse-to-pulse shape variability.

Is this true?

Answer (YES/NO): NO